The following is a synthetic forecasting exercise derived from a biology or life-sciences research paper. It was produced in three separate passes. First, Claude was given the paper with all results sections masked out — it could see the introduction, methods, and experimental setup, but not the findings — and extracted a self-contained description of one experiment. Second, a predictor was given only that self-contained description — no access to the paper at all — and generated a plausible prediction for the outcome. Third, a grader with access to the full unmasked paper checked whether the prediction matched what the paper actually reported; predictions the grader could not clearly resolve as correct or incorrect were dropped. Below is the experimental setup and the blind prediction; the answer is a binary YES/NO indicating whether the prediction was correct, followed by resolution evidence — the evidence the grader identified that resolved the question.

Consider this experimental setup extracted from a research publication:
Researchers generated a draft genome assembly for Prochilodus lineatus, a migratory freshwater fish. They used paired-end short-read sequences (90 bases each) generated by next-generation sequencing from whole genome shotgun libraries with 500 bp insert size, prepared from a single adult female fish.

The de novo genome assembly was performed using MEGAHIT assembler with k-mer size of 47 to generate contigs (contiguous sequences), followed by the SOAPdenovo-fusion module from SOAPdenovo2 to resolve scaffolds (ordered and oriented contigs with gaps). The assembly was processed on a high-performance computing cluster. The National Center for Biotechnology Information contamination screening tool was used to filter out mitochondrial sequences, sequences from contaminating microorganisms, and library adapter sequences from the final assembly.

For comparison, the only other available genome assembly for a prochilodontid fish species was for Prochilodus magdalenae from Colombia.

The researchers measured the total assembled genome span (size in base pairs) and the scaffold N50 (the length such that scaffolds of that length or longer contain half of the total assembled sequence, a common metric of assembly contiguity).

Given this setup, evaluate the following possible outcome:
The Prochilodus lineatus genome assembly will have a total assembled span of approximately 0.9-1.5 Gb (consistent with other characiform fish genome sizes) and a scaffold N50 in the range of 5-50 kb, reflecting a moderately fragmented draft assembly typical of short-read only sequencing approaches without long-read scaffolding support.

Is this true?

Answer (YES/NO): YES